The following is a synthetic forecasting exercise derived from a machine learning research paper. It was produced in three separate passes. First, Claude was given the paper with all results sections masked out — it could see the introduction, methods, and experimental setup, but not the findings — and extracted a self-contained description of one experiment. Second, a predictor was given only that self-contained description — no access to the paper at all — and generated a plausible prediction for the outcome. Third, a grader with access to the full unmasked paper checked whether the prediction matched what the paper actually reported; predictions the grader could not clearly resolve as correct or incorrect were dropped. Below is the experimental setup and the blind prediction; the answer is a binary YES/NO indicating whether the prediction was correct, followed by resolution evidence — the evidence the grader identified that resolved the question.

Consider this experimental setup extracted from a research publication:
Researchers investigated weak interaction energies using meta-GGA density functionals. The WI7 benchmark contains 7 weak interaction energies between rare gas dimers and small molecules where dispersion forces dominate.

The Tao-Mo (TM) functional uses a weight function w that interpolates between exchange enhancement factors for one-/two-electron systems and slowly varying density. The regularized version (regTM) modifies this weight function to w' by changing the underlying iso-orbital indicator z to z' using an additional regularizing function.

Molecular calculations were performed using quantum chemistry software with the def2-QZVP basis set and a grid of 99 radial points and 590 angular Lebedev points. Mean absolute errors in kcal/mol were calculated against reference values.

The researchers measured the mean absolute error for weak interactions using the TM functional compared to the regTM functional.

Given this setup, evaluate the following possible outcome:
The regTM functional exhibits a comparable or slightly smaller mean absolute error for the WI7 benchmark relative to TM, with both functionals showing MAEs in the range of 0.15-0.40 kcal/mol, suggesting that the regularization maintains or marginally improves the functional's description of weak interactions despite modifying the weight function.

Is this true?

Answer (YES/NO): NO